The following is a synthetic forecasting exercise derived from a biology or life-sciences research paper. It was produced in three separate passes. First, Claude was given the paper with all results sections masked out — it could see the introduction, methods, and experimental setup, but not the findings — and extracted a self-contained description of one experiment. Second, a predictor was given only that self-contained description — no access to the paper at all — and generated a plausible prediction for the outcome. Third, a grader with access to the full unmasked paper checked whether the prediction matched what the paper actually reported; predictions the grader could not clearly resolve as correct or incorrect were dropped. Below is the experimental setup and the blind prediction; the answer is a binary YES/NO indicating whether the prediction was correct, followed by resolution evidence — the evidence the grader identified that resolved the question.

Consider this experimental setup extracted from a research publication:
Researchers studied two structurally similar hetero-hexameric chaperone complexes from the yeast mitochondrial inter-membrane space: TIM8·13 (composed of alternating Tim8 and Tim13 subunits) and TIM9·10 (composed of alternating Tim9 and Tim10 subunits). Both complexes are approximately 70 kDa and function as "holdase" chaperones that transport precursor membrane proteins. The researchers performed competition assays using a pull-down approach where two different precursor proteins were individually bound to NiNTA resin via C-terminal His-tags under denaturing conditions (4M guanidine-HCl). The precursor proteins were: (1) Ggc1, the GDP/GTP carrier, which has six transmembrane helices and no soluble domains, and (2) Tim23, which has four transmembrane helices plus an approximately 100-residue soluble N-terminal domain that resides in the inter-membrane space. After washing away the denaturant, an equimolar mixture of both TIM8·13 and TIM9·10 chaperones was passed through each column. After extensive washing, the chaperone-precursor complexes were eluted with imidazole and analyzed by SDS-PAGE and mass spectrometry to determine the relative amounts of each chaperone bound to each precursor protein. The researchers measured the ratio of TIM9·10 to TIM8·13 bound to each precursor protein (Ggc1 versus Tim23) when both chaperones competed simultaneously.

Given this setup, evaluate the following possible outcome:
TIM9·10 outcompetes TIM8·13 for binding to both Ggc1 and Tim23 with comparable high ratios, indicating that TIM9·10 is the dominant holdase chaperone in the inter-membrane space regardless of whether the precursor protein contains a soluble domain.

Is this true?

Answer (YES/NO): NO